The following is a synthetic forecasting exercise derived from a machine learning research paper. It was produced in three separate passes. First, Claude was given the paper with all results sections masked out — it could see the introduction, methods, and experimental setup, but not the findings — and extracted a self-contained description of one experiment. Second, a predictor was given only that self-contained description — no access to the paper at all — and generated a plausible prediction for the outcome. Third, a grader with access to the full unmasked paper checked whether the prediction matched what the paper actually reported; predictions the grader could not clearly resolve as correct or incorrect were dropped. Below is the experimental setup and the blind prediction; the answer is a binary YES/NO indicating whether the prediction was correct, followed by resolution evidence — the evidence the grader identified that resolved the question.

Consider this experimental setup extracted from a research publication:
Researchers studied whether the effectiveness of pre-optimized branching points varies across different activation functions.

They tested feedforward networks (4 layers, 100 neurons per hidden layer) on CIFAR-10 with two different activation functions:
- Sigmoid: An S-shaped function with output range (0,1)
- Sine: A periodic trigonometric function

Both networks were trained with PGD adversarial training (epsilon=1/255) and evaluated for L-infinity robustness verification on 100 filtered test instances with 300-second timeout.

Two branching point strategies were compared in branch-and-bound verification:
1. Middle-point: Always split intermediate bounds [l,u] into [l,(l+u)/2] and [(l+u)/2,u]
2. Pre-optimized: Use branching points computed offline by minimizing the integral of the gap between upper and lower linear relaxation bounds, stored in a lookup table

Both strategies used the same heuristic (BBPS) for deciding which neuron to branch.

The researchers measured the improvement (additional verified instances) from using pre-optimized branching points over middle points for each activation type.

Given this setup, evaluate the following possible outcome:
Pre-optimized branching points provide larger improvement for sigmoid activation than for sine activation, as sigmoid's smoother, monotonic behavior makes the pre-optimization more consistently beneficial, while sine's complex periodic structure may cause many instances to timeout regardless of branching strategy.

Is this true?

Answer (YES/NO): NO